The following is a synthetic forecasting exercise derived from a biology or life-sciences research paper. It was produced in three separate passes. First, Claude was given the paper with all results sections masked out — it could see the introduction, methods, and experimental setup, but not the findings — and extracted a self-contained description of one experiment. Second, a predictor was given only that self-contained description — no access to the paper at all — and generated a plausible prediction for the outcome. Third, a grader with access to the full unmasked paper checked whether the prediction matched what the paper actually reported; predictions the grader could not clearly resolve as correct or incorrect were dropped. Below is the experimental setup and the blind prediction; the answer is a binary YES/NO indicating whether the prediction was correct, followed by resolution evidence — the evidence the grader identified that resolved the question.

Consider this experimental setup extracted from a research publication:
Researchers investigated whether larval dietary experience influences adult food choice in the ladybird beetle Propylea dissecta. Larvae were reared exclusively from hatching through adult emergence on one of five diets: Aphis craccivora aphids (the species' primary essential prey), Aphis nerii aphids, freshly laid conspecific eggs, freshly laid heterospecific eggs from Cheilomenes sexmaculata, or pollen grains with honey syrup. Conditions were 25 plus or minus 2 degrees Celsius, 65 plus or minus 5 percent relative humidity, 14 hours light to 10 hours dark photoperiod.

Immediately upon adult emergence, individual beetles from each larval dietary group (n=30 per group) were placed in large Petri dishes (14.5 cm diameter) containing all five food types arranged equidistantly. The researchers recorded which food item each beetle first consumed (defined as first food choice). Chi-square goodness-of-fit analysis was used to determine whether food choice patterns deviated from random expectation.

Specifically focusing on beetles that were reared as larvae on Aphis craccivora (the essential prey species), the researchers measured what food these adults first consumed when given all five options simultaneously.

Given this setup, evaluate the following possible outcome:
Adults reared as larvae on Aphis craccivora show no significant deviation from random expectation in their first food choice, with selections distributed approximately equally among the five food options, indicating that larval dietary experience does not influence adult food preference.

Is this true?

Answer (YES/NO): NO